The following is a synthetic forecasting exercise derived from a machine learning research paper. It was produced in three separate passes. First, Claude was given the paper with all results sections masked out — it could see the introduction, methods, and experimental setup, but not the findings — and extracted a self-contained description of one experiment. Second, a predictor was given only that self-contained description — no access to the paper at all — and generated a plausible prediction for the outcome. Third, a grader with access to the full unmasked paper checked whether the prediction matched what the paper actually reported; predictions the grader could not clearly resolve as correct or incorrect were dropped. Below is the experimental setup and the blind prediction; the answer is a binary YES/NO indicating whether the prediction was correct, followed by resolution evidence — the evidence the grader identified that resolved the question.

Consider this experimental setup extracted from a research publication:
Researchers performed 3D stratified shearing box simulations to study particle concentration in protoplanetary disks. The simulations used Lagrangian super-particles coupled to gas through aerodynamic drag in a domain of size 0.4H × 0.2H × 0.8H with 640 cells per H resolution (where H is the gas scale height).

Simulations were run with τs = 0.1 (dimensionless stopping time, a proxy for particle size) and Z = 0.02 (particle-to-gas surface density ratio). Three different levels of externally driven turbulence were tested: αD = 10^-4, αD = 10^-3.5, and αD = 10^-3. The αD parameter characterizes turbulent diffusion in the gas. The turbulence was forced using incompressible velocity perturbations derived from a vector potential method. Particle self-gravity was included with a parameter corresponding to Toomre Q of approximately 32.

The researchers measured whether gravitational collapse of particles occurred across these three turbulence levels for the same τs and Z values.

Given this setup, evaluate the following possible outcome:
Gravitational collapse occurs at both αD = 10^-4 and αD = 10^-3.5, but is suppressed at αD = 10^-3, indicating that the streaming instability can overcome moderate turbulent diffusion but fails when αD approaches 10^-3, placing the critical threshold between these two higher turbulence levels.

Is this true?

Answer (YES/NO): NO